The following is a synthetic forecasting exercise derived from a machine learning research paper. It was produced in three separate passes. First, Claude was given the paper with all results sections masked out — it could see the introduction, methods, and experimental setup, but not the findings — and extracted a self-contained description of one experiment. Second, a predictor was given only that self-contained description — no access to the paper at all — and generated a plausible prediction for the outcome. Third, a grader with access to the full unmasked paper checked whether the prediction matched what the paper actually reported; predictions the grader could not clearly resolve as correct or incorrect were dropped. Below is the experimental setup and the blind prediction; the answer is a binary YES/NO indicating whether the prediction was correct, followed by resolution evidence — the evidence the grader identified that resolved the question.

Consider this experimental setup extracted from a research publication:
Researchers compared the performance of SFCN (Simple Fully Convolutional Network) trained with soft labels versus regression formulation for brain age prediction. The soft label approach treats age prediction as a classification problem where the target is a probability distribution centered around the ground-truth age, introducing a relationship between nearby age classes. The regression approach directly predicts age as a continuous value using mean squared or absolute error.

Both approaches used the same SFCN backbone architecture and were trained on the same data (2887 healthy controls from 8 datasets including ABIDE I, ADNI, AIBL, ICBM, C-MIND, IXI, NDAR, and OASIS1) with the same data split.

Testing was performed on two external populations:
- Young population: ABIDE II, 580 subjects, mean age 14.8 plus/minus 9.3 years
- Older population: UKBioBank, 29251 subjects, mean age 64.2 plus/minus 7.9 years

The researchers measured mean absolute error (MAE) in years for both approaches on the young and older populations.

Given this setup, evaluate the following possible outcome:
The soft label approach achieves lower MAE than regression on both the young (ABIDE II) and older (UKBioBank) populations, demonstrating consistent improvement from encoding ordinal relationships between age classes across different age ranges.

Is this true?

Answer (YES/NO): NO